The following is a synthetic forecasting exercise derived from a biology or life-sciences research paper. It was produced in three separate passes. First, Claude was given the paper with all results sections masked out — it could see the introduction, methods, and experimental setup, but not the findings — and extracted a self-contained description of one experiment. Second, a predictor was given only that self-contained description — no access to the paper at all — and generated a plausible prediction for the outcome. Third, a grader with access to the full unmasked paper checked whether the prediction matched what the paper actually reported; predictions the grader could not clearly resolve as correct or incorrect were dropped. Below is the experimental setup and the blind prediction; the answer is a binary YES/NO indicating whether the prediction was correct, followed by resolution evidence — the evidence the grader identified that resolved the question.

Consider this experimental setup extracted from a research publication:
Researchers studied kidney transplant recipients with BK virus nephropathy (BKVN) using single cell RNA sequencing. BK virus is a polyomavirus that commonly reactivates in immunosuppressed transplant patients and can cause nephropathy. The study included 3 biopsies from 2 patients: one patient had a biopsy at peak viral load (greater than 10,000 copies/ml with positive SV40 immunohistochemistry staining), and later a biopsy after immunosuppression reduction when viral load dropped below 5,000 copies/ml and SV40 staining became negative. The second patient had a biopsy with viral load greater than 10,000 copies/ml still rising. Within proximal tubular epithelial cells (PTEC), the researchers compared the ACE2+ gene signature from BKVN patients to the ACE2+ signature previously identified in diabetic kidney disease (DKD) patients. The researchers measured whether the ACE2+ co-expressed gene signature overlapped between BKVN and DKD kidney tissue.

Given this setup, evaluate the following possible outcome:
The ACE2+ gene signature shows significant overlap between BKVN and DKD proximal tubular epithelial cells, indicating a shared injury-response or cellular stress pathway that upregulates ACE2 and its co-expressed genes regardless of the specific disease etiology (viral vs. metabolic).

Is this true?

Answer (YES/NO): YES